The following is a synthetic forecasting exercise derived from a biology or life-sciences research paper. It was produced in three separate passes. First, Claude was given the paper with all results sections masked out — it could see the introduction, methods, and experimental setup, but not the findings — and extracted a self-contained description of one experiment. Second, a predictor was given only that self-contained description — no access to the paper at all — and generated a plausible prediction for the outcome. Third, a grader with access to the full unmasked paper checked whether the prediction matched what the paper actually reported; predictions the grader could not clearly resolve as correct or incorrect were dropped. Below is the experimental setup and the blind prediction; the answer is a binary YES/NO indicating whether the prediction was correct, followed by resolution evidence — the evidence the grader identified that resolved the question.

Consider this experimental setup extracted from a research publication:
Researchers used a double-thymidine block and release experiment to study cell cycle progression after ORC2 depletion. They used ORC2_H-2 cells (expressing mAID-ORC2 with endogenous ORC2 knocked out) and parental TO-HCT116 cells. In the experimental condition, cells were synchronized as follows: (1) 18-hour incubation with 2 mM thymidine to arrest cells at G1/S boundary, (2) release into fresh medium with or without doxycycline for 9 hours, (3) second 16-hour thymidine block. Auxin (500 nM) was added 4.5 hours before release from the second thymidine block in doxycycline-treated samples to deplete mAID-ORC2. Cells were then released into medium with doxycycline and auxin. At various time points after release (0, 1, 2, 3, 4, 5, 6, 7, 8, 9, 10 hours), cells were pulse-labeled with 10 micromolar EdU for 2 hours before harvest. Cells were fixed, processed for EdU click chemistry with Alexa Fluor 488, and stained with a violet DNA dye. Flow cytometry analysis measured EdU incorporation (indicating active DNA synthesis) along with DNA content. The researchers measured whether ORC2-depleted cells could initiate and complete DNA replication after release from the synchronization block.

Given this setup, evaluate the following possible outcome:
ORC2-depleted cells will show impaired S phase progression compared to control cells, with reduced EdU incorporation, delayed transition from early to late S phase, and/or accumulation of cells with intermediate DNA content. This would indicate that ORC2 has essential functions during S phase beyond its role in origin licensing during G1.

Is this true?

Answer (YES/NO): NO